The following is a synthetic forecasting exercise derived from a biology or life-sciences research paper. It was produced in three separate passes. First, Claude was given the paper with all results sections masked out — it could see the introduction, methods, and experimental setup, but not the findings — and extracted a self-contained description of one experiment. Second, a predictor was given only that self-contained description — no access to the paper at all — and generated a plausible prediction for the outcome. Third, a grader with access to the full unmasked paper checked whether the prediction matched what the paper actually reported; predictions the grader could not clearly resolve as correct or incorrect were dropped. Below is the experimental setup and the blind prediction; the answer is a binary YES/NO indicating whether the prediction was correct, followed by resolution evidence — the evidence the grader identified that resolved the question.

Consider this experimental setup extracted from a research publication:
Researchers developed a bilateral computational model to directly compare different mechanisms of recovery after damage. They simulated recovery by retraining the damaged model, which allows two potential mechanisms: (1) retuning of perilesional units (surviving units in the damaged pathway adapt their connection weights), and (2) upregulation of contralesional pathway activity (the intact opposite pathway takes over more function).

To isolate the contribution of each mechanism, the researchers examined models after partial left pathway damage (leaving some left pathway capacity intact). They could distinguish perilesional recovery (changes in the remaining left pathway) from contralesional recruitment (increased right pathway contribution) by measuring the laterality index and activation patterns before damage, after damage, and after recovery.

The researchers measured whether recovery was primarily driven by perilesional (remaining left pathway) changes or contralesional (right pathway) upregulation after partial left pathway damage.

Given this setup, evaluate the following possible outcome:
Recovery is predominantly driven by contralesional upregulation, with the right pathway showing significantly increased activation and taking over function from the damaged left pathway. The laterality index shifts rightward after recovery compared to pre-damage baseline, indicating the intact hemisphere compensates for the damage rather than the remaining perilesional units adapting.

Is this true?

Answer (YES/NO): NO